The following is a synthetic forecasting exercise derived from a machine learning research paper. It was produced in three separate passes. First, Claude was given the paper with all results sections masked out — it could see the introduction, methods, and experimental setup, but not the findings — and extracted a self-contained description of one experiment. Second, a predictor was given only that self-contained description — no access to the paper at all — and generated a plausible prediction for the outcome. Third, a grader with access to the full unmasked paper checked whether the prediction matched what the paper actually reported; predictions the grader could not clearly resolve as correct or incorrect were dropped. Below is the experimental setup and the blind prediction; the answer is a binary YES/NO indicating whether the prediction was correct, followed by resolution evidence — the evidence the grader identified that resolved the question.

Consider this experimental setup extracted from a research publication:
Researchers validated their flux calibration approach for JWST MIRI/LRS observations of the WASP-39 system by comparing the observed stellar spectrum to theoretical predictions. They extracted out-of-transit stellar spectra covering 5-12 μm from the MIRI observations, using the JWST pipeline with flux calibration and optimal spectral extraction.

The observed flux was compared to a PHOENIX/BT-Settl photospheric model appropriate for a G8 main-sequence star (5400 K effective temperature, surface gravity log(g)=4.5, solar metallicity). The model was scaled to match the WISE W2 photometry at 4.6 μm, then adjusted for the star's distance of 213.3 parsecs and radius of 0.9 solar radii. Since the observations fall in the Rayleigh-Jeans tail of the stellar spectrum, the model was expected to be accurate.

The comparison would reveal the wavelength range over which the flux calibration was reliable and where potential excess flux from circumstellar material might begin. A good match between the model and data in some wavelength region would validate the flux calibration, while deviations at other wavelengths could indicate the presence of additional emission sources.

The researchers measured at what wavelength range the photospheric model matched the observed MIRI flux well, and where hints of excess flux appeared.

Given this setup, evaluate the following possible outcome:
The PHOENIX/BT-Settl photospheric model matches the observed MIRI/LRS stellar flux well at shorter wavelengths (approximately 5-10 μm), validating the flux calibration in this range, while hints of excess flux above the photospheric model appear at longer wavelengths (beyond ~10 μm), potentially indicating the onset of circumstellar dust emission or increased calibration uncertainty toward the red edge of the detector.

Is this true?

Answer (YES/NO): NO